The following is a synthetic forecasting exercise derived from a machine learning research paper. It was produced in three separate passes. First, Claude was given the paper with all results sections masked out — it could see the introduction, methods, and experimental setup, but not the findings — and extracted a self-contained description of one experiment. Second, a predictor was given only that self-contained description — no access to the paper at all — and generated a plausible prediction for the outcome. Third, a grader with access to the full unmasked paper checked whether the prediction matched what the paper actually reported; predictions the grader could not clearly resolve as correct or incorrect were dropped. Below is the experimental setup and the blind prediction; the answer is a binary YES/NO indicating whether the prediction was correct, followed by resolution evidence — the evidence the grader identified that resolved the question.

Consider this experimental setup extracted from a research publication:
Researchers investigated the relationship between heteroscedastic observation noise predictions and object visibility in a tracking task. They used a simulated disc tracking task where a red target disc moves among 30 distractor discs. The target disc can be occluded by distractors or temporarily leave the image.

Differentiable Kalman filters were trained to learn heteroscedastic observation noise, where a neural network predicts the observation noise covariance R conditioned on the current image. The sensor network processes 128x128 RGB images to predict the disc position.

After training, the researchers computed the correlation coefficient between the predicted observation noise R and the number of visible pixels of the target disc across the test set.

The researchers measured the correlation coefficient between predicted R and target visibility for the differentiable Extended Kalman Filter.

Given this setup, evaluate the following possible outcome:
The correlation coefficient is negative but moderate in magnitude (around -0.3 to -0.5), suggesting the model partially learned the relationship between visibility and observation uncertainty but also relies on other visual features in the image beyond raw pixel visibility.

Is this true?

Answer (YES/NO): NO